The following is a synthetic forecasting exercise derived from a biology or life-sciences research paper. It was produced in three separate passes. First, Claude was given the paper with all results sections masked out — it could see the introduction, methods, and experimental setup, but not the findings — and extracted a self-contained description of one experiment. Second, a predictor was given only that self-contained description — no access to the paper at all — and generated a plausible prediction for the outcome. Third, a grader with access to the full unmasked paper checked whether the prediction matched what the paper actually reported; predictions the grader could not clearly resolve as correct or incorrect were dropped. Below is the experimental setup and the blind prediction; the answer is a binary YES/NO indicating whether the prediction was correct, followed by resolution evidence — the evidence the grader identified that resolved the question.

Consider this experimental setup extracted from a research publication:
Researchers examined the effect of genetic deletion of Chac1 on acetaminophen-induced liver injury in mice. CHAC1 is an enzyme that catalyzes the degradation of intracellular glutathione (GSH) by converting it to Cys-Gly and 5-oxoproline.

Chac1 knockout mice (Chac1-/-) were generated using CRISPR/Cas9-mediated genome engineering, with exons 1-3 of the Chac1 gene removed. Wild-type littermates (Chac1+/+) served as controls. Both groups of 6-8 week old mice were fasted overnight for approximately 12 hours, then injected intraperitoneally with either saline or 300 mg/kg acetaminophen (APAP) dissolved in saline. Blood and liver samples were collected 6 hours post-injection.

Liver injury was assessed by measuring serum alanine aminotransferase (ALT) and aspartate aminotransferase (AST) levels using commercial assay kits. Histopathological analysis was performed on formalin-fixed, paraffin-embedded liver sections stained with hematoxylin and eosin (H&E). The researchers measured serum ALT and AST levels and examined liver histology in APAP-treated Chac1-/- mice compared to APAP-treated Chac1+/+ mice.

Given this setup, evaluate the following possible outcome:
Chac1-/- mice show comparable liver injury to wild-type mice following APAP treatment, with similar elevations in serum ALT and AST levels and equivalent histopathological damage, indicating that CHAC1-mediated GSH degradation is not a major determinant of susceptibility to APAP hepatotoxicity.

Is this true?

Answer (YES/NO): NO